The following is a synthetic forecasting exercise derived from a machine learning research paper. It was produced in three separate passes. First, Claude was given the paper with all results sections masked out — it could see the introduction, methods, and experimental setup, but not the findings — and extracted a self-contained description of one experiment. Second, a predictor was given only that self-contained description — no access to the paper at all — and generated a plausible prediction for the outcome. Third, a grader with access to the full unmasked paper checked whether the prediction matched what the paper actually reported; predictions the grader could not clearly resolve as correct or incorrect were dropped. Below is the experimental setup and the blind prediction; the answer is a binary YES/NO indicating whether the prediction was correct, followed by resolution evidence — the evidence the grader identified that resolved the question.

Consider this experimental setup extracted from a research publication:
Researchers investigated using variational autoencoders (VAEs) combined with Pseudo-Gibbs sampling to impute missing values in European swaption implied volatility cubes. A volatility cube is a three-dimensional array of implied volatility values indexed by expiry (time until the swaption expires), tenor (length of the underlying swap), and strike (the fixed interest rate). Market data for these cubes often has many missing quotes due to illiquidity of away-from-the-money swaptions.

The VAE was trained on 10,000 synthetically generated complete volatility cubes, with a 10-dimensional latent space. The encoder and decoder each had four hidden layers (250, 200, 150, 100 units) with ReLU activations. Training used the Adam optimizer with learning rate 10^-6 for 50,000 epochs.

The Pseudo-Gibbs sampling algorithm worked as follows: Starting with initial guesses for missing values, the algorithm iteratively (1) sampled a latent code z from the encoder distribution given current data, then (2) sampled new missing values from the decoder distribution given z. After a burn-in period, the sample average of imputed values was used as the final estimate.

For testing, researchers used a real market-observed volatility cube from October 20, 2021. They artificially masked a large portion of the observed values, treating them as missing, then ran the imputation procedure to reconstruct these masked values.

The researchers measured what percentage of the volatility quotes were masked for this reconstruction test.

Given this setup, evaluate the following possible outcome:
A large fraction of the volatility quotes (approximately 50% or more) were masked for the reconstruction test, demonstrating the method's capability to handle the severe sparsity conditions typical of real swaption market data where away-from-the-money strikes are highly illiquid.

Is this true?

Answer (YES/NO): YES